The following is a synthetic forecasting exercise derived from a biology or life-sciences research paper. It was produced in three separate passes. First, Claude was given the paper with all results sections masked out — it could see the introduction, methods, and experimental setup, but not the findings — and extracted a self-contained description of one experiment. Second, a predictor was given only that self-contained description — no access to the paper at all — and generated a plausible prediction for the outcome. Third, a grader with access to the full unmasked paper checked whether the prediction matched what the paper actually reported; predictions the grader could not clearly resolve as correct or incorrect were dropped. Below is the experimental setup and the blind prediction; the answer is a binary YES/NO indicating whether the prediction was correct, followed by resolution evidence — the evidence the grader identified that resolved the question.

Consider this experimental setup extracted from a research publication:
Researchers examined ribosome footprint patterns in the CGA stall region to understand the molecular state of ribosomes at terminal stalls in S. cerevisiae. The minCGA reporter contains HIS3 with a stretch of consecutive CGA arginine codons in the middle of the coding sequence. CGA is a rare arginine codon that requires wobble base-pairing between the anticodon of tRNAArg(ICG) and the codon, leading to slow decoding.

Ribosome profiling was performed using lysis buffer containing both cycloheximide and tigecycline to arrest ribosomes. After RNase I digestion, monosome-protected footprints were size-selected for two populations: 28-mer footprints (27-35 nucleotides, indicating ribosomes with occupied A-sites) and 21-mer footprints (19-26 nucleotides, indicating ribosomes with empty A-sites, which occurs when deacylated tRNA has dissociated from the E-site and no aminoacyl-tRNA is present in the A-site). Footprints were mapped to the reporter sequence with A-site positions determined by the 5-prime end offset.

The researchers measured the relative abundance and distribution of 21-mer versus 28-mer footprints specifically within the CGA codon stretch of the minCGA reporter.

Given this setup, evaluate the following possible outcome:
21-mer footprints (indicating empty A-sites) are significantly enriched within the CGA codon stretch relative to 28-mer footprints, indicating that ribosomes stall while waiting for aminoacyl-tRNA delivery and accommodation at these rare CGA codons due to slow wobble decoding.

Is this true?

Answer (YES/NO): YES